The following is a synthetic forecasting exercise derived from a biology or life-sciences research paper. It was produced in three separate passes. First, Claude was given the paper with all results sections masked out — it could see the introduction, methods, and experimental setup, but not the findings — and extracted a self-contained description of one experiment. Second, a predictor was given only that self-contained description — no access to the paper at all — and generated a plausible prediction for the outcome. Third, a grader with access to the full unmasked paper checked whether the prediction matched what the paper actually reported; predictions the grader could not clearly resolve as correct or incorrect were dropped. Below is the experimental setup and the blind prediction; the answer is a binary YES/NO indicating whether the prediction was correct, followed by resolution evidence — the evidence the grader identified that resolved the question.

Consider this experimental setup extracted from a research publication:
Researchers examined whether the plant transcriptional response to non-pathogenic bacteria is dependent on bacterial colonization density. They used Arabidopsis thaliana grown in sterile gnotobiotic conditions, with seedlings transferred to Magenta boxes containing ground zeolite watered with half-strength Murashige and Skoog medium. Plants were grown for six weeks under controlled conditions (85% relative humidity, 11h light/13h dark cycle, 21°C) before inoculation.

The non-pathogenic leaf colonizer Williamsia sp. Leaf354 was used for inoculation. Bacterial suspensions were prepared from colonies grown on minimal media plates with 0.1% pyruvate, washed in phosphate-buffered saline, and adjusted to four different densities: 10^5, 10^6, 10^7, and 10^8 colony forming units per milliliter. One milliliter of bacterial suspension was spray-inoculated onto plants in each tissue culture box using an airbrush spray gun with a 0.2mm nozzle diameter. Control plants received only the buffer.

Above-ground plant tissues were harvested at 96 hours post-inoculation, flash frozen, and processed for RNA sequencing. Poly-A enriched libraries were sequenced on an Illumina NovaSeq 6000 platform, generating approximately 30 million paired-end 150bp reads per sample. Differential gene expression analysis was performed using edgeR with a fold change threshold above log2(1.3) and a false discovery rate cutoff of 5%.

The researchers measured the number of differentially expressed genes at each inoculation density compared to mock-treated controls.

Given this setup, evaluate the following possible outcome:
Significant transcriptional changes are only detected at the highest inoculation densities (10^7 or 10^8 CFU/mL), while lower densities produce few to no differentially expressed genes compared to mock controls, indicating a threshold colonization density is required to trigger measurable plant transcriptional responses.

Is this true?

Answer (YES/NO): NO